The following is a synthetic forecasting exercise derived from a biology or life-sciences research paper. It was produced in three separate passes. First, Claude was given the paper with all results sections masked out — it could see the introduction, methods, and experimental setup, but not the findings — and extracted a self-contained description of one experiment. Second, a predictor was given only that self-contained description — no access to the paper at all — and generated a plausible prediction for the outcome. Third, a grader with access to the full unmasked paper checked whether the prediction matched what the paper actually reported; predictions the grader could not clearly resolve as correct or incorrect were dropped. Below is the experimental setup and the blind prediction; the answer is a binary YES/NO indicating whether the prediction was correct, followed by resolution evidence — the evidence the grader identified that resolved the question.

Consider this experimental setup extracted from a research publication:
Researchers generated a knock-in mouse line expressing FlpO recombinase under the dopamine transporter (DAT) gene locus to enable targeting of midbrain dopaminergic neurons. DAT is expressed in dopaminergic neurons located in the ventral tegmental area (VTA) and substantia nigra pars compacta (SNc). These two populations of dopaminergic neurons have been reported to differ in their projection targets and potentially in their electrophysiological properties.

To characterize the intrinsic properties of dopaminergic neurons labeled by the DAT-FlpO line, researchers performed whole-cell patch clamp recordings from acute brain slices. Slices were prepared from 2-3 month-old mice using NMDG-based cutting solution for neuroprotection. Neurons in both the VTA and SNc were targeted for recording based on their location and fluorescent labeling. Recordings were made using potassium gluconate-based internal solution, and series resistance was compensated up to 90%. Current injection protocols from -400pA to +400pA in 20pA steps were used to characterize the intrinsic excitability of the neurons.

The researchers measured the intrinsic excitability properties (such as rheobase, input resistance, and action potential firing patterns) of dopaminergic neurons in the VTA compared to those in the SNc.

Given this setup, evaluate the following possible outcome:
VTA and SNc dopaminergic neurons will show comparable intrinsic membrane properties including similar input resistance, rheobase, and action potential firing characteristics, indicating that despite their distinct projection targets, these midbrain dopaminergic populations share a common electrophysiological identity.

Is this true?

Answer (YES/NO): YES